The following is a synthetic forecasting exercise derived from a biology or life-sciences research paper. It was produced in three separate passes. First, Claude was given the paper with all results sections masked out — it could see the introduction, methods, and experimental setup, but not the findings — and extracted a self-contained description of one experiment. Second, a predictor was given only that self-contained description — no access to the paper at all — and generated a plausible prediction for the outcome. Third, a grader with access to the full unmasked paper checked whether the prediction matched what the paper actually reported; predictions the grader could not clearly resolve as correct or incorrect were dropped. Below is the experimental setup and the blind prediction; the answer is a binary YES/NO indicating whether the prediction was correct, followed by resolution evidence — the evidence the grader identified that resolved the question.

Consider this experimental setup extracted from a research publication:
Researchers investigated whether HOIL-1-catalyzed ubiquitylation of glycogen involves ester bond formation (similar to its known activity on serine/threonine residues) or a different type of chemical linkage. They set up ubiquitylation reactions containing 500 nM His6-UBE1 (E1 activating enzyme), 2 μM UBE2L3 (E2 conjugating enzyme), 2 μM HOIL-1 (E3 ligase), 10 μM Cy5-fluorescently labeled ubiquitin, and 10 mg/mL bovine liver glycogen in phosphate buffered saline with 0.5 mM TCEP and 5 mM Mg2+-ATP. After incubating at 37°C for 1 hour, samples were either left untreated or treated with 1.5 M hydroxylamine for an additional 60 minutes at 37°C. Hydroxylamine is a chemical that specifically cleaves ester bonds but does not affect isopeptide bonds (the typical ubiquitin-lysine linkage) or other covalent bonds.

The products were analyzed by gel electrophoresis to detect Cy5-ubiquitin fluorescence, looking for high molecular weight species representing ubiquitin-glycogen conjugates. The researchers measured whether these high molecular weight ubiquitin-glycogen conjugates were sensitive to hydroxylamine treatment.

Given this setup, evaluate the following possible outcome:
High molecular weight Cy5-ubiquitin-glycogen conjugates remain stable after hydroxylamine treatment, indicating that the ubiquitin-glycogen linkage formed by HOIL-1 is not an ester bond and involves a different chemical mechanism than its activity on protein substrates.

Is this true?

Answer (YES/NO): NO